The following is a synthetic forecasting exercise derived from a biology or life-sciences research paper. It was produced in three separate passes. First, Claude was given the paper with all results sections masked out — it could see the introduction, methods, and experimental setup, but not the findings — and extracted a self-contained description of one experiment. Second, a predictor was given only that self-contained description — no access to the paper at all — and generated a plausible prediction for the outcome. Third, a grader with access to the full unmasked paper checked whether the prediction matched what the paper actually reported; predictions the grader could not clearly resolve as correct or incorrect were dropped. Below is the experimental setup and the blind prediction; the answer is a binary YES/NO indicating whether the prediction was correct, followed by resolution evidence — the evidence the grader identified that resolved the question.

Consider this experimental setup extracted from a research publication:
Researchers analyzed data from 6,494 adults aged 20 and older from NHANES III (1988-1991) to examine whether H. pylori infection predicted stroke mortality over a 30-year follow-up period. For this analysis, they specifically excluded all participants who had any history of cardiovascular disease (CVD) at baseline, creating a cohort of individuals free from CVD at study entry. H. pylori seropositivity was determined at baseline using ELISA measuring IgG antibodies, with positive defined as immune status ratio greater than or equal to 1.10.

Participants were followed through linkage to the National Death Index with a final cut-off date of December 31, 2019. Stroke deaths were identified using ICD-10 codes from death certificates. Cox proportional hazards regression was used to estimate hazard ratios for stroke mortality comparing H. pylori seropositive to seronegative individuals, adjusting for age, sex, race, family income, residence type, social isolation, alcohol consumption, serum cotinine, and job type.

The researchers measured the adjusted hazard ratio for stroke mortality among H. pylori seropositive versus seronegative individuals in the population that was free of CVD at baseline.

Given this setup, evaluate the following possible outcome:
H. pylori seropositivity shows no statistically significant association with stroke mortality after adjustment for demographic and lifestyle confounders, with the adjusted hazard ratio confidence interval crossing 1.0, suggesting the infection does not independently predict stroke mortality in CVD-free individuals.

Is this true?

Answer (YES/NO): NO